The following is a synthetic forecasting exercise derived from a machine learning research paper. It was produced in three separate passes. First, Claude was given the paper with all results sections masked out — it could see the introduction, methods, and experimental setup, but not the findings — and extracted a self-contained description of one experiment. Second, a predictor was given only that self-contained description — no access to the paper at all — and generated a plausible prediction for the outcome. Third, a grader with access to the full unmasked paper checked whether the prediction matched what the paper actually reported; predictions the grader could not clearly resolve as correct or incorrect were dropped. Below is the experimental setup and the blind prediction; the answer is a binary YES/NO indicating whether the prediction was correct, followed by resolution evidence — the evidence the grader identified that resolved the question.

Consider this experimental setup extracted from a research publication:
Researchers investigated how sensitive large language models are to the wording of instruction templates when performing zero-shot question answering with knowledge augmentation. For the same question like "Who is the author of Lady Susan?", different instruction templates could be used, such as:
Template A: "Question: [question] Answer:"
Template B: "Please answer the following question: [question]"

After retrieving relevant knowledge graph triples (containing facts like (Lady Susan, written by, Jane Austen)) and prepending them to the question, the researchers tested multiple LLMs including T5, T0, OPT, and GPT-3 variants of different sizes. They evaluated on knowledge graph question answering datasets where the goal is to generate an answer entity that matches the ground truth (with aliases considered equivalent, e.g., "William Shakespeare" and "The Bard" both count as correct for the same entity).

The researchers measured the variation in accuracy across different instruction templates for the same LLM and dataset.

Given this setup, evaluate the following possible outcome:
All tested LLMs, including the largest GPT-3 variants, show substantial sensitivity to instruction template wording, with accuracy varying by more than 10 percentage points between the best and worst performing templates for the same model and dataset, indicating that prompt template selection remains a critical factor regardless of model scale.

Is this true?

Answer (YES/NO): NO